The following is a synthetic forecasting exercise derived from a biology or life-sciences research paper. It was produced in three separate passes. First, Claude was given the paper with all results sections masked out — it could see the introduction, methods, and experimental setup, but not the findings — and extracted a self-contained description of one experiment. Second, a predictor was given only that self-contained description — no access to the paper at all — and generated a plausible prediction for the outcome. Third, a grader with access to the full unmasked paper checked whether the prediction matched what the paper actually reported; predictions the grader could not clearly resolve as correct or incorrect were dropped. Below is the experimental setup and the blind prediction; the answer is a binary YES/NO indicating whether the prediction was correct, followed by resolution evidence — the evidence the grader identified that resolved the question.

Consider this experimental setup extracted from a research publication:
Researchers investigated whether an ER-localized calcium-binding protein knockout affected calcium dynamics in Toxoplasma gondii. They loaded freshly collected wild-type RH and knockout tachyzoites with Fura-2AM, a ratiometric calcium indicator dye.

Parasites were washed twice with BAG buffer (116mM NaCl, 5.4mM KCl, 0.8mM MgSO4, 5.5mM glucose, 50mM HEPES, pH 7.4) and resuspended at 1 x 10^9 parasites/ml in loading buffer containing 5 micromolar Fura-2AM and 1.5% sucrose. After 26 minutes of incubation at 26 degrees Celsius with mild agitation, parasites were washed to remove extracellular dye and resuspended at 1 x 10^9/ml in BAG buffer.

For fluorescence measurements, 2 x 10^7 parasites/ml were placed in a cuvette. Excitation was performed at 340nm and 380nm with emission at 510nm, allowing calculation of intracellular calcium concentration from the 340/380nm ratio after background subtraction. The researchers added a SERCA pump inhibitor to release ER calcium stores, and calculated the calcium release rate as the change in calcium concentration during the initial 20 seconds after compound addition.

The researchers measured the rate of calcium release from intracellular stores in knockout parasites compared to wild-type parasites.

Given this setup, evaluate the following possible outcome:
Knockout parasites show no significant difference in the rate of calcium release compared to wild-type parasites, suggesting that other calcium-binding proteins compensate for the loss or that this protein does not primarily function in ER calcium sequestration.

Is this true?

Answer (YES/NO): NO